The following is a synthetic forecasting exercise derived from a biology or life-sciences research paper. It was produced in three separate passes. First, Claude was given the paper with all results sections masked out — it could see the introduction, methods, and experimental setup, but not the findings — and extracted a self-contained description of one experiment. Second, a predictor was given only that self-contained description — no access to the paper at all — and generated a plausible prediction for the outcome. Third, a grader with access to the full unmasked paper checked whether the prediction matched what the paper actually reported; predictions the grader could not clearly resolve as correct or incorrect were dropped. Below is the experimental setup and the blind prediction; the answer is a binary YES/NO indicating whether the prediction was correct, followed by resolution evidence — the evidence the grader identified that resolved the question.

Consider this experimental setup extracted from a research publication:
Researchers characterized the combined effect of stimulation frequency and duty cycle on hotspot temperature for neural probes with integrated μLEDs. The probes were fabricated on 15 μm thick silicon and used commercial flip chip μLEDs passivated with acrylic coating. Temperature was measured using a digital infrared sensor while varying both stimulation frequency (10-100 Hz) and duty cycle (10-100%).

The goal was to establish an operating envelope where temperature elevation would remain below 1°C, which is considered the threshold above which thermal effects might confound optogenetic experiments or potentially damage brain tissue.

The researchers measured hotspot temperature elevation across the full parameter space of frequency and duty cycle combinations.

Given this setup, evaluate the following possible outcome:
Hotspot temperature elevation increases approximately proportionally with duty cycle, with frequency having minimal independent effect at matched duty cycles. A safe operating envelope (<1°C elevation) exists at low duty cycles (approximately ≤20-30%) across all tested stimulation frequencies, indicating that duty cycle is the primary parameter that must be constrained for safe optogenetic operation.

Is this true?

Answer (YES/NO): NO